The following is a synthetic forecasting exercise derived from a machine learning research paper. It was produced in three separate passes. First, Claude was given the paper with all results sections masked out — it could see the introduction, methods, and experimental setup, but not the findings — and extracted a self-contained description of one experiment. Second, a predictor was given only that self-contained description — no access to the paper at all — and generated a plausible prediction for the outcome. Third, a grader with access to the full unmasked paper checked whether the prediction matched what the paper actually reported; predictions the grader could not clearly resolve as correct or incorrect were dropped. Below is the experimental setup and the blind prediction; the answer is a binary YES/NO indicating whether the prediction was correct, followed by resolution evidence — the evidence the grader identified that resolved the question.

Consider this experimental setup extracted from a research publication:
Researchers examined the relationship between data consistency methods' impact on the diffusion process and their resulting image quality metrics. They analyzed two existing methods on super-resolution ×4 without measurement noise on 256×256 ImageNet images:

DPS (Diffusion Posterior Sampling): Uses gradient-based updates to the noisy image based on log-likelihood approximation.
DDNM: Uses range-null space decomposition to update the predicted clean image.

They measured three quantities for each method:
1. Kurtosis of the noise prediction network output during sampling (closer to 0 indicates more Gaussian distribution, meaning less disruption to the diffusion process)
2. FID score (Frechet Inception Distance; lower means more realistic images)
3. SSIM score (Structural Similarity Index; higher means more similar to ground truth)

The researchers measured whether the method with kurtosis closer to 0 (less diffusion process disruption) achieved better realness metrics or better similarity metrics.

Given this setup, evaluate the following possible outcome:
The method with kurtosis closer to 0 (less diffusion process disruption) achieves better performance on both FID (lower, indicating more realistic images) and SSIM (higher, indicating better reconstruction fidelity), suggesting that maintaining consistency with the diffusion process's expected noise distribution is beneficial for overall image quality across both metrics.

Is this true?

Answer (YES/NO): NO